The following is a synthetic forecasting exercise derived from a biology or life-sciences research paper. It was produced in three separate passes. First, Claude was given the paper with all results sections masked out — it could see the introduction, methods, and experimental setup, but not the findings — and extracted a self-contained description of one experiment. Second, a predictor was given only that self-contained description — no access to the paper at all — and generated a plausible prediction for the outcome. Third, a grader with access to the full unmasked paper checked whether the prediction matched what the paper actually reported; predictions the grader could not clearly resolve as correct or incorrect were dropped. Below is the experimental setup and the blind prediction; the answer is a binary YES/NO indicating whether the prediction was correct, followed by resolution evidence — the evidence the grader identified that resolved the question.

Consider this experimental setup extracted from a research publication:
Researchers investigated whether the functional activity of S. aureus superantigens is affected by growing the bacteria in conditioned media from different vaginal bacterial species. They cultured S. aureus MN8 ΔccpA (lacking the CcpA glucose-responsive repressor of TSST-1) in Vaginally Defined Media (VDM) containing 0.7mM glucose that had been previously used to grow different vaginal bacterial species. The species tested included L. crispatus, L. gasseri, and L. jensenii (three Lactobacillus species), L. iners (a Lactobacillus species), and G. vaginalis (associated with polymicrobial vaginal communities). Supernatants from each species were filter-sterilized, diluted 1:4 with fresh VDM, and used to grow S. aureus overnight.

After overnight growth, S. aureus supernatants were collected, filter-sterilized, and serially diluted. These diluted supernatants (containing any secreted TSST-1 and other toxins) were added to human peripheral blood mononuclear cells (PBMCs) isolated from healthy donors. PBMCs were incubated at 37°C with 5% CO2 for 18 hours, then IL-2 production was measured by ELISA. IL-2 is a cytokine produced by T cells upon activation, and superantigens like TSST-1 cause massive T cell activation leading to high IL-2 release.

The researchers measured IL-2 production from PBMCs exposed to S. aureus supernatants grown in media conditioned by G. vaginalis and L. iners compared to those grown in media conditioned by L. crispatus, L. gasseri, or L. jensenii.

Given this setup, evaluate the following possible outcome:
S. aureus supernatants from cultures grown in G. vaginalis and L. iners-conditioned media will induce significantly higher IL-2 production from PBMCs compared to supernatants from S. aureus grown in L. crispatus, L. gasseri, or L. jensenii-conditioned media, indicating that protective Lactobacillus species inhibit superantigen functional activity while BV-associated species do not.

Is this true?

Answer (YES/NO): NO